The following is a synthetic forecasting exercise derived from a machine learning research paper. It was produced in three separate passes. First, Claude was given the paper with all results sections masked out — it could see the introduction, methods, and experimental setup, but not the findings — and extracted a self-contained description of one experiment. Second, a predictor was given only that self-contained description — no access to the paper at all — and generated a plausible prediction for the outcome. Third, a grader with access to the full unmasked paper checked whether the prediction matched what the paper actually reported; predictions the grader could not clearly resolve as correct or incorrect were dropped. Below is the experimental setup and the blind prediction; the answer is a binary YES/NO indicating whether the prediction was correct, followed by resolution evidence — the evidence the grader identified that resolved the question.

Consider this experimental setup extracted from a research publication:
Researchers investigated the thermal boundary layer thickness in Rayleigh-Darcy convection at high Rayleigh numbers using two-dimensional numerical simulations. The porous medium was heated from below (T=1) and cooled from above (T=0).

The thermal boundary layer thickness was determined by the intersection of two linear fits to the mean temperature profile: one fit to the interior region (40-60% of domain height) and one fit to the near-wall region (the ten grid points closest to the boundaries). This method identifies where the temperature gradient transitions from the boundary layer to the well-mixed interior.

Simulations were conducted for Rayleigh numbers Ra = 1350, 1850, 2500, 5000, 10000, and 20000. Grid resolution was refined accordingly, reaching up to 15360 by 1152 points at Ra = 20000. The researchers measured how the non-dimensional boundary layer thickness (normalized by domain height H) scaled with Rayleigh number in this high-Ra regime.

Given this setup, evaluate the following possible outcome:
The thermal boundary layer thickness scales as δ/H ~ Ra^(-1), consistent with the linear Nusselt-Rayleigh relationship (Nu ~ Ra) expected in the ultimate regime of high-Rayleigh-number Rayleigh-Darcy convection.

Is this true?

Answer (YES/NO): YES